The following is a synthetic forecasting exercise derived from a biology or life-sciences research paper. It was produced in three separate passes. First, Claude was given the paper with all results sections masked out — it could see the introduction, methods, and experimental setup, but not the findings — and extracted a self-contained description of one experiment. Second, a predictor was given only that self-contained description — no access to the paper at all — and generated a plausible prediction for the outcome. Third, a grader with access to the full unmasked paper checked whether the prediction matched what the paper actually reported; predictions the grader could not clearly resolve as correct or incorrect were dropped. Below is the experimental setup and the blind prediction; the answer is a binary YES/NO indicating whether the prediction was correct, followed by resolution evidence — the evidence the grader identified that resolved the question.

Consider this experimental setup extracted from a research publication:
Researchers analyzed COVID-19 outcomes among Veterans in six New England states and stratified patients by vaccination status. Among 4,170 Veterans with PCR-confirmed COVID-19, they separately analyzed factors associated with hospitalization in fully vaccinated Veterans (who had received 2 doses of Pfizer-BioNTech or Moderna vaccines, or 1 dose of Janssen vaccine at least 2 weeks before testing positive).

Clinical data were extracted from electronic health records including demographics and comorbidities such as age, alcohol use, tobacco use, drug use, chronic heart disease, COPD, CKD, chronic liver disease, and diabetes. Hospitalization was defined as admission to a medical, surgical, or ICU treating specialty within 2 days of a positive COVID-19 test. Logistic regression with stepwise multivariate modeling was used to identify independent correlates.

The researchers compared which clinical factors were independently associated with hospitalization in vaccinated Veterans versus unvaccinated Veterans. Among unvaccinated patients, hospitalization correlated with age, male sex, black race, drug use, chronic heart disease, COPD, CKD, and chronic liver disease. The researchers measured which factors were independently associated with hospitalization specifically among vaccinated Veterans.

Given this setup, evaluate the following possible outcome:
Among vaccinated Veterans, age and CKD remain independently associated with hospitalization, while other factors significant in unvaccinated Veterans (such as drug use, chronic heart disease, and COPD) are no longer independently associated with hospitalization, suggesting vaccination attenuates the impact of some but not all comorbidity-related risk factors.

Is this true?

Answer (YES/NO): YES